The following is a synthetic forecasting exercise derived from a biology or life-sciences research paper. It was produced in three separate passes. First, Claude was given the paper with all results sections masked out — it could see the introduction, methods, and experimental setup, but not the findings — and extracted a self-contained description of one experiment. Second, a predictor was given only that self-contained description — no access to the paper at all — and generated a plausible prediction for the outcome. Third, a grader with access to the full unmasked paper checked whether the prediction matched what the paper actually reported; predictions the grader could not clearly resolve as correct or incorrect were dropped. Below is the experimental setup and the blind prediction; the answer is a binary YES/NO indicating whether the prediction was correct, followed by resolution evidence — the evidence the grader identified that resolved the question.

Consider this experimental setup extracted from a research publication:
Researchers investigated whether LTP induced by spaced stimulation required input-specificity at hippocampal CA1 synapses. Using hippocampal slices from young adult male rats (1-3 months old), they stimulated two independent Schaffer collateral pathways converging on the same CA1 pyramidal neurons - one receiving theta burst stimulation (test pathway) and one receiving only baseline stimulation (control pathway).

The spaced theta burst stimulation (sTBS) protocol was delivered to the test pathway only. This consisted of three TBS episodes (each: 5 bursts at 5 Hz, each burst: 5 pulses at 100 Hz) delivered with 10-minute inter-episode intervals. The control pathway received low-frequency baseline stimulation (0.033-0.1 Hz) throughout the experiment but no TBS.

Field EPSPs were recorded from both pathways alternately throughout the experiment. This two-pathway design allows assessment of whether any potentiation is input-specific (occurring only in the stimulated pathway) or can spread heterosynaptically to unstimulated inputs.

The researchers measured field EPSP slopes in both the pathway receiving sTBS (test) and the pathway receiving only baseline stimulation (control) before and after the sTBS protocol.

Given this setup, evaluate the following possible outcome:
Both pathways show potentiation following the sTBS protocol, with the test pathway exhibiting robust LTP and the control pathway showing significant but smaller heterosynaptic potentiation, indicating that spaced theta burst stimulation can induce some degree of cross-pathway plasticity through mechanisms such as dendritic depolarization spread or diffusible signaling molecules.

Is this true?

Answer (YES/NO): NO